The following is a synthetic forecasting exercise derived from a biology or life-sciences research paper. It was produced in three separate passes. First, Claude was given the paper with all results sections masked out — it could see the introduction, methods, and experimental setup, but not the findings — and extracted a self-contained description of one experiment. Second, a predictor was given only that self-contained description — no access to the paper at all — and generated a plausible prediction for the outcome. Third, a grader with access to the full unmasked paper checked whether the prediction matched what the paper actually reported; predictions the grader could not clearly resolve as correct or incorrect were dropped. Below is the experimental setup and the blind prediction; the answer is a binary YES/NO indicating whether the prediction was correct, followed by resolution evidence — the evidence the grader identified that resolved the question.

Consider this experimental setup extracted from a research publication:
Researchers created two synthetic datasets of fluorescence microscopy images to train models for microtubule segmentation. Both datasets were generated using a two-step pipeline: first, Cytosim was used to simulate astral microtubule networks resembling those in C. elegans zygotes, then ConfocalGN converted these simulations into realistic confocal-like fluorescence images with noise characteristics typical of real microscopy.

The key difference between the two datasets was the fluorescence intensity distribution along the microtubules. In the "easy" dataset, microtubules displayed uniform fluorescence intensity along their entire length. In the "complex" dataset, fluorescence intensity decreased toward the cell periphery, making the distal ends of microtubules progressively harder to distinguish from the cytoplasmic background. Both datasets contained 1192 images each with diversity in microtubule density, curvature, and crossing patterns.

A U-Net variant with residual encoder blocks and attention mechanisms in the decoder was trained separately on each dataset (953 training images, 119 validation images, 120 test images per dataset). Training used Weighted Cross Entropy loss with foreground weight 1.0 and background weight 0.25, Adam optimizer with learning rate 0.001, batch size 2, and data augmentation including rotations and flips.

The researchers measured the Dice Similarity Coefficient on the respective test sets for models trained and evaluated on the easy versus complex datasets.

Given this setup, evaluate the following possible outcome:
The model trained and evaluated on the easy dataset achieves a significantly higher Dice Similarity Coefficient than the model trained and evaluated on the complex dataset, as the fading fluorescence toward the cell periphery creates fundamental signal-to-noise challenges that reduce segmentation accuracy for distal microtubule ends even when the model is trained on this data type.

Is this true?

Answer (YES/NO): YES